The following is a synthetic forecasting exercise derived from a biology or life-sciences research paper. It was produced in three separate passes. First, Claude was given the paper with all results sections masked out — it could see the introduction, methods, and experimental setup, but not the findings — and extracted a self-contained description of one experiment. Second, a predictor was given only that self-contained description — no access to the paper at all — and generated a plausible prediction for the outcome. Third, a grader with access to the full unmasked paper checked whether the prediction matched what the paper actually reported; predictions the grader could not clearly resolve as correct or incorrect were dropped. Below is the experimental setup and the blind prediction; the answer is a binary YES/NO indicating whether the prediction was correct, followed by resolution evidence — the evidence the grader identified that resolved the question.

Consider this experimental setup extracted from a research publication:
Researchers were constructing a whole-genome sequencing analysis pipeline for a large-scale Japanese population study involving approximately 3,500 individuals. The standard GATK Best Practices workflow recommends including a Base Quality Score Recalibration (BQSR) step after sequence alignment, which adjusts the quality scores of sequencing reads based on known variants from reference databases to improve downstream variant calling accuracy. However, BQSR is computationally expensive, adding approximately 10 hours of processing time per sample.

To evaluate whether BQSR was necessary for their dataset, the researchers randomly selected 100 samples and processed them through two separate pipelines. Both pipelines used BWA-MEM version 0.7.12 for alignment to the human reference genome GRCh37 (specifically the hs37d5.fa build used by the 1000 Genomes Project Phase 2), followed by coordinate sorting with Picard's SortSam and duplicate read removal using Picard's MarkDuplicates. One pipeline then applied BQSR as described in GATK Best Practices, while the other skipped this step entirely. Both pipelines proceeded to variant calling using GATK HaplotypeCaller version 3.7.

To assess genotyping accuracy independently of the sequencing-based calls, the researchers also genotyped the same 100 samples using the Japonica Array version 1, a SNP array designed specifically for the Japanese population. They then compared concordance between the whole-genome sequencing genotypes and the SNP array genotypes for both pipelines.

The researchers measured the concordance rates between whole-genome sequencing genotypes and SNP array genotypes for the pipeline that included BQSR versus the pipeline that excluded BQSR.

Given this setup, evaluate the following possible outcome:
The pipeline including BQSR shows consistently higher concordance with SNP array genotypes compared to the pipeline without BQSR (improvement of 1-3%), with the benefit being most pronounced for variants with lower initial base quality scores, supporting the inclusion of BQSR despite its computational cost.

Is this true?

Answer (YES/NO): NO